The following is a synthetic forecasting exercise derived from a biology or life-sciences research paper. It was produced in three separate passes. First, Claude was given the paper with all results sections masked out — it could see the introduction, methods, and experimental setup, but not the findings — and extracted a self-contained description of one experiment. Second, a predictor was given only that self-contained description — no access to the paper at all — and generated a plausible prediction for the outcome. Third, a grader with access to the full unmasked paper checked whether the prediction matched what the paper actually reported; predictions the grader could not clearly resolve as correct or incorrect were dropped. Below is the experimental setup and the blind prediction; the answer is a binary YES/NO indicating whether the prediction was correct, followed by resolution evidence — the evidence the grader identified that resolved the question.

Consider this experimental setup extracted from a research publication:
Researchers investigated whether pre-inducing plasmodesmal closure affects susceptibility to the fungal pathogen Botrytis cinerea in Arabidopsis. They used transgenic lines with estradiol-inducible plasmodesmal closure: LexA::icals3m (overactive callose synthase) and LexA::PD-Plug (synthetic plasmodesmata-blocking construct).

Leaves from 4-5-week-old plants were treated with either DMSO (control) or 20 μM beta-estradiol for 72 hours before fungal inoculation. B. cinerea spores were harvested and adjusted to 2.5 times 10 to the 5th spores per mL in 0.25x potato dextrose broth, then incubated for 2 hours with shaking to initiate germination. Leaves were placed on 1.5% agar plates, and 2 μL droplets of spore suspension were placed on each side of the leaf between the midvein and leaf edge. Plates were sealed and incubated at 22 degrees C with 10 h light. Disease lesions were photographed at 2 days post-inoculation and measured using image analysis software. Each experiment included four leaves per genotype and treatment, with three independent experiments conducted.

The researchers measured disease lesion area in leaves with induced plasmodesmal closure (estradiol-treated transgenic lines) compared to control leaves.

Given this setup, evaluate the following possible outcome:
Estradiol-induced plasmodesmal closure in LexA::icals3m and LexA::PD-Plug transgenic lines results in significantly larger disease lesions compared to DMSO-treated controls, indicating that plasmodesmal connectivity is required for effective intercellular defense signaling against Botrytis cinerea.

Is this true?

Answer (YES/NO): NO